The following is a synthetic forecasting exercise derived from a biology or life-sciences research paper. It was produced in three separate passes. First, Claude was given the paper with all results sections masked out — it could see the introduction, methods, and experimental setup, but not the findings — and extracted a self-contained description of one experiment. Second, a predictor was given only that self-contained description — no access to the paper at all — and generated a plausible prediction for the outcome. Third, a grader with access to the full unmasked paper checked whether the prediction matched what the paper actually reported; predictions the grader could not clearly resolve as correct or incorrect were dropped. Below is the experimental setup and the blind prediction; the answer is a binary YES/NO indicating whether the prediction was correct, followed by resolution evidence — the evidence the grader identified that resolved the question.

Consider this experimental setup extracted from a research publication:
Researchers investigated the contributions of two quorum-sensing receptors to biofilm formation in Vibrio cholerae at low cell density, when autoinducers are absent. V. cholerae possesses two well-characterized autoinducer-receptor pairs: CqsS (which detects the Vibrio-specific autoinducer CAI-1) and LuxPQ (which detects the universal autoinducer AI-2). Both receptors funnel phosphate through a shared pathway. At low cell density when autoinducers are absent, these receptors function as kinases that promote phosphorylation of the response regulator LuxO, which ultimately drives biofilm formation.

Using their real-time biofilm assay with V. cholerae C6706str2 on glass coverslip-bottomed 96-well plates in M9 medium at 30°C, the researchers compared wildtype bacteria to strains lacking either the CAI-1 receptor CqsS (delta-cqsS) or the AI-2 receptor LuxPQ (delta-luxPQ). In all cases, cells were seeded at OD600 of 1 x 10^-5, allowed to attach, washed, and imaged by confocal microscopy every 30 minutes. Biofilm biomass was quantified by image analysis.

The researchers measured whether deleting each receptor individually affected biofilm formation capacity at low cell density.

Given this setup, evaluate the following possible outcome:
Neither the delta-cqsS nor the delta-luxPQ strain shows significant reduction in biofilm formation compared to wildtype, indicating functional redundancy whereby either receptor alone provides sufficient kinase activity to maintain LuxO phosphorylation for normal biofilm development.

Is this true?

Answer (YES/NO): NO